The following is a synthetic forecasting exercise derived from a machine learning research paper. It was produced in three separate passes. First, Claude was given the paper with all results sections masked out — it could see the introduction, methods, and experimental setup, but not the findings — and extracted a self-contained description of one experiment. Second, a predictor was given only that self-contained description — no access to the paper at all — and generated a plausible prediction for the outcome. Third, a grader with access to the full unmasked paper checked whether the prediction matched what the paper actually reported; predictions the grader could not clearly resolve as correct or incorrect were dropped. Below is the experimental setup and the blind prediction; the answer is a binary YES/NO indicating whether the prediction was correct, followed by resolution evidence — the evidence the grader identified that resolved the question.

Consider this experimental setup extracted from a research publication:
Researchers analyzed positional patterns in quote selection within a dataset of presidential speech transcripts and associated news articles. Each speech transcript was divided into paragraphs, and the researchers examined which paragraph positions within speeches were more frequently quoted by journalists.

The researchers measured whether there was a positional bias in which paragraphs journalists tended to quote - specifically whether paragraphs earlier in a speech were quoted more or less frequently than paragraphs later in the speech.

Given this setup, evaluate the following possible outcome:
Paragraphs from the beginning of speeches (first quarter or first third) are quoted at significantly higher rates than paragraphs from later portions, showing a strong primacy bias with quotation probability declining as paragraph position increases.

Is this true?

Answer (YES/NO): NO